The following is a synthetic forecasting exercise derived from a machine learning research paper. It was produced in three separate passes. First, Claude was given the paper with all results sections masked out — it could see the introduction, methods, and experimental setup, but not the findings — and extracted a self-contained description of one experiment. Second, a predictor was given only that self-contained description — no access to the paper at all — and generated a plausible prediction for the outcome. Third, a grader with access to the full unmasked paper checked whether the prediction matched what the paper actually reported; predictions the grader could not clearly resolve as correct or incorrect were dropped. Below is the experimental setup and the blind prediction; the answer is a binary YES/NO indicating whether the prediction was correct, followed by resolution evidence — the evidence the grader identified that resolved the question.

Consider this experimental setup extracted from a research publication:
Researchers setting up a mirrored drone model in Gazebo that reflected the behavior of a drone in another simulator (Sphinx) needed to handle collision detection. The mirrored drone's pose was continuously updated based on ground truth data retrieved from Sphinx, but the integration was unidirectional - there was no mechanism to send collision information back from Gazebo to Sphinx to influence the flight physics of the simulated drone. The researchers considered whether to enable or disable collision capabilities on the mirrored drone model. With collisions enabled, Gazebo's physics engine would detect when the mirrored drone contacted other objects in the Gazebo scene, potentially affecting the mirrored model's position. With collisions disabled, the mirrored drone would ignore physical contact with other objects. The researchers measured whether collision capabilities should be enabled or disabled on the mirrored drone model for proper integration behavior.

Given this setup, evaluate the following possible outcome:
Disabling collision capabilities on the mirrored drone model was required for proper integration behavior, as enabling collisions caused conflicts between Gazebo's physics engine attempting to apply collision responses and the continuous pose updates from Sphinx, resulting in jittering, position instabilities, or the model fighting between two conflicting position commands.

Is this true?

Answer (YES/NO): NO